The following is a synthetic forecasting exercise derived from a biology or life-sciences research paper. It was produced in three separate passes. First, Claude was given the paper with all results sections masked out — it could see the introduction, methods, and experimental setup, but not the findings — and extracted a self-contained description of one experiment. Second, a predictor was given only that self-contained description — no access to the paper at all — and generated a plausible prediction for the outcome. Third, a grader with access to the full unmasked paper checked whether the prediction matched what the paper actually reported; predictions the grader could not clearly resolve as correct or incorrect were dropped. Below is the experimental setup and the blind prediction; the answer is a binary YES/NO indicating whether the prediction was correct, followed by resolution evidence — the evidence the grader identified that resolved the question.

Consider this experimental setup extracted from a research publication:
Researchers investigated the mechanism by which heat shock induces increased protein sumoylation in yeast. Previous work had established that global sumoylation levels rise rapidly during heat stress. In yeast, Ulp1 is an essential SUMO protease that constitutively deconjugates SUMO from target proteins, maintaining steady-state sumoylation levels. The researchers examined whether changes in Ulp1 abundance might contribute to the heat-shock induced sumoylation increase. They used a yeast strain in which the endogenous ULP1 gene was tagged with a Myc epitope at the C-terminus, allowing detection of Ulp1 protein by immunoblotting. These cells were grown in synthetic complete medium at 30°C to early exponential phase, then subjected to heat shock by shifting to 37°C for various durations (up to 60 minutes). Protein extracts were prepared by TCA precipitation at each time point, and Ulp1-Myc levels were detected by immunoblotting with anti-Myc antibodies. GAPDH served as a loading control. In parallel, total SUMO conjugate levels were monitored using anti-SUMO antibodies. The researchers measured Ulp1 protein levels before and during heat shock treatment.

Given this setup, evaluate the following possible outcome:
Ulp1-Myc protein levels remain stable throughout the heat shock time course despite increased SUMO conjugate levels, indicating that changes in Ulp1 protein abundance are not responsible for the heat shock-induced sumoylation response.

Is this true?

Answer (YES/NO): NO